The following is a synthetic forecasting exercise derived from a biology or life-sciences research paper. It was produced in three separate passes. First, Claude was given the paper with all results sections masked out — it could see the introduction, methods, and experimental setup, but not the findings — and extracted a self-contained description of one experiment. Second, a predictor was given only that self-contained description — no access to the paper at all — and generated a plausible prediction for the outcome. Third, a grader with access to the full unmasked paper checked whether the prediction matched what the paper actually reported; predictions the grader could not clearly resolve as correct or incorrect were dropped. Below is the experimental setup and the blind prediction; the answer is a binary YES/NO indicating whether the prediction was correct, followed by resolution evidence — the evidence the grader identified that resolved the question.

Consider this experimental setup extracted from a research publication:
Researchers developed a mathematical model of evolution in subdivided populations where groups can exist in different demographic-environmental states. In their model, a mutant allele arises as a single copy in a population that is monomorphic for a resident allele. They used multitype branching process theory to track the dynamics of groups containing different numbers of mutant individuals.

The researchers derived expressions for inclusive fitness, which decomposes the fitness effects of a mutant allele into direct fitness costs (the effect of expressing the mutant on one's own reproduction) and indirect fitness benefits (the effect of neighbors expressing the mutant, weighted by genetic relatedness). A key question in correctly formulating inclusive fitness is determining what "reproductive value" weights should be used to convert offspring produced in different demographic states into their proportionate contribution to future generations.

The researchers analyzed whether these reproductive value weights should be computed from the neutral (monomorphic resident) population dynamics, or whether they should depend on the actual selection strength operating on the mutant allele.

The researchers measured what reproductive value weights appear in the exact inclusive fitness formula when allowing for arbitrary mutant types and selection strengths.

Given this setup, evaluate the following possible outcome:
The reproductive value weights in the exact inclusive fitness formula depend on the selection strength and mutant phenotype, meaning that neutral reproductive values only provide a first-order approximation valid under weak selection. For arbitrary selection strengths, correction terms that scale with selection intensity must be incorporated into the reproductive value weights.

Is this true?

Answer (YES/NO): NO